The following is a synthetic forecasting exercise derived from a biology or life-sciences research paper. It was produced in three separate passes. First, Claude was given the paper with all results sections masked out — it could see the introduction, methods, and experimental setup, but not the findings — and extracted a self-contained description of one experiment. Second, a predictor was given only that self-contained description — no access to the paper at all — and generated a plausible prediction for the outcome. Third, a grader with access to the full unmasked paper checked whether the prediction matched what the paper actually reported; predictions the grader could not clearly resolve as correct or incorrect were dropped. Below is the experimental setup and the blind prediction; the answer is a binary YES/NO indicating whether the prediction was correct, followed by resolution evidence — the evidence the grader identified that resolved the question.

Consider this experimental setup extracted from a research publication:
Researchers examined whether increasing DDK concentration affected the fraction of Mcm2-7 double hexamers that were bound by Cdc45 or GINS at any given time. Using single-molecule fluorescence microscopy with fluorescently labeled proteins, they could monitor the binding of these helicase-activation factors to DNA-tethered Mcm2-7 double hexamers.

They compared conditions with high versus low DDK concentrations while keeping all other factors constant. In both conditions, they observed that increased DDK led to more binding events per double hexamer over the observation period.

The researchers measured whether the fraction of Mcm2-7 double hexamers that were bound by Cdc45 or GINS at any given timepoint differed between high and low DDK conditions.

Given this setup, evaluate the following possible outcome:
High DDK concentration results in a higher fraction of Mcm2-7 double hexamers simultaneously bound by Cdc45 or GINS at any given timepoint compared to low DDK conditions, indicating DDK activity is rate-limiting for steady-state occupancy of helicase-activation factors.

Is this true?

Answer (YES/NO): YES